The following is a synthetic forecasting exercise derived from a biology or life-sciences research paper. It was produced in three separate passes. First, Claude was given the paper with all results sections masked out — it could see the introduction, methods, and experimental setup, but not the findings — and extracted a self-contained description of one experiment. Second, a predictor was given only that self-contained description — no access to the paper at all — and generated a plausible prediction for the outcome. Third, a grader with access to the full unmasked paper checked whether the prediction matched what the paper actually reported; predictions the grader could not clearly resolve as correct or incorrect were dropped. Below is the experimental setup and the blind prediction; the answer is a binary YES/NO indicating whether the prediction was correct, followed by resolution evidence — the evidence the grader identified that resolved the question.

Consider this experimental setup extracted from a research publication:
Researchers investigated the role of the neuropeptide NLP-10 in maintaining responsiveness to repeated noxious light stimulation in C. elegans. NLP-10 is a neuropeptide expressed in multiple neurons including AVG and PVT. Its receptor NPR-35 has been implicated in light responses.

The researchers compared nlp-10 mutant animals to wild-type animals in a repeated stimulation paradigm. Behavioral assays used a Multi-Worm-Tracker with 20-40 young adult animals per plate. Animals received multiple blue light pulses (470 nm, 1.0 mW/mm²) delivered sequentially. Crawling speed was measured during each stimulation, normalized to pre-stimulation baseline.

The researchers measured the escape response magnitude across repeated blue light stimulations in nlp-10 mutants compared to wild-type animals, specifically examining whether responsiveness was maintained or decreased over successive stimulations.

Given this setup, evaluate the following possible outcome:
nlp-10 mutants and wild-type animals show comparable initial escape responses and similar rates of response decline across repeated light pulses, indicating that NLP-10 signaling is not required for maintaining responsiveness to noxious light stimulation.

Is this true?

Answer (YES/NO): NO